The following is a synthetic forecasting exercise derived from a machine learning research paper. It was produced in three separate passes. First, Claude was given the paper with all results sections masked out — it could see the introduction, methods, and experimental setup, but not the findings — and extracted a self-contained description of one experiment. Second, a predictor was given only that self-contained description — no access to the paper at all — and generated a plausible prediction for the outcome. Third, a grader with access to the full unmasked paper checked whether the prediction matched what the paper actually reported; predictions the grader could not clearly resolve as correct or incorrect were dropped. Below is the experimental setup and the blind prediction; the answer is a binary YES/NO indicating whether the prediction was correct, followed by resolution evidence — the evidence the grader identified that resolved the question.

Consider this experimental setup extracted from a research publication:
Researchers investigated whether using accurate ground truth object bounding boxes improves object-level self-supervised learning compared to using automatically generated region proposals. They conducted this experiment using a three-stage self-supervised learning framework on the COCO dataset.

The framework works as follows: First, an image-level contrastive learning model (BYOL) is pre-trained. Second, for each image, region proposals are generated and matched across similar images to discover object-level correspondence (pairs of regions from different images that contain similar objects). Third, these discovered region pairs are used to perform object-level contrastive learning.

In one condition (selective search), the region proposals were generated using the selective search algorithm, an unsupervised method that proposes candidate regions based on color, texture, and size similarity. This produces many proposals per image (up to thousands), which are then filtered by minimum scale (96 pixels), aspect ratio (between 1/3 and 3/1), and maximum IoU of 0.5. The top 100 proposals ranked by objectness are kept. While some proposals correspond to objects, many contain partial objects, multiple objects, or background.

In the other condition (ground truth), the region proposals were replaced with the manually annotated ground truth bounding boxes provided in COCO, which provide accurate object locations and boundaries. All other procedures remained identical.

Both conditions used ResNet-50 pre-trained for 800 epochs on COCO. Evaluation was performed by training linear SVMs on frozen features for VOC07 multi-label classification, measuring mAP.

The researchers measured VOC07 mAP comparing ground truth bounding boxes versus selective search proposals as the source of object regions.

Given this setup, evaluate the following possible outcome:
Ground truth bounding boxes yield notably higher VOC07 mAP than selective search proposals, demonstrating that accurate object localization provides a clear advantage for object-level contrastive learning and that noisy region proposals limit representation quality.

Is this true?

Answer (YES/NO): NO